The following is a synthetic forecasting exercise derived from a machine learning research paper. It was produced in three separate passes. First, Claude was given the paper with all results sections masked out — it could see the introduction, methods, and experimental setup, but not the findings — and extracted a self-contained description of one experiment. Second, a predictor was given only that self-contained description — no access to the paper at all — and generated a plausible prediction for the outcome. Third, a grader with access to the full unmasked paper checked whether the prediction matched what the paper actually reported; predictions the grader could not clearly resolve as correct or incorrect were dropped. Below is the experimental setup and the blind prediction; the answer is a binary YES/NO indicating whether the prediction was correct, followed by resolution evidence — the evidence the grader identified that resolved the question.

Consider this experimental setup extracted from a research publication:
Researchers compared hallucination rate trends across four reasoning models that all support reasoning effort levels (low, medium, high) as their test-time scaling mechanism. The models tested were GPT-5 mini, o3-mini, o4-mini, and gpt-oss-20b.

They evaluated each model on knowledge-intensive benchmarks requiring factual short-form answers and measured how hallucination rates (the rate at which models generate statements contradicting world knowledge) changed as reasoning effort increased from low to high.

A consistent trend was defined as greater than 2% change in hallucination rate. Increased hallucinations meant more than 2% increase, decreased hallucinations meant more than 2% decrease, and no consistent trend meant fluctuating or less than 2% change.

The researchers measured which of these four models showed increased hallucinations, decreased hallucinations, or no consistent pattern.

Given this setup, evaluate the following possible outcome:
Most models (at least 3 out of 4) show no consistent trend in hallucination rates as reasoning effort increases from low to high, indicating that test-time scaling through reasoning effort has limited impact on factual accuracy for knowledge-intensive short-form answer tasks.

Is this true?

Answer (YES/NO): NO